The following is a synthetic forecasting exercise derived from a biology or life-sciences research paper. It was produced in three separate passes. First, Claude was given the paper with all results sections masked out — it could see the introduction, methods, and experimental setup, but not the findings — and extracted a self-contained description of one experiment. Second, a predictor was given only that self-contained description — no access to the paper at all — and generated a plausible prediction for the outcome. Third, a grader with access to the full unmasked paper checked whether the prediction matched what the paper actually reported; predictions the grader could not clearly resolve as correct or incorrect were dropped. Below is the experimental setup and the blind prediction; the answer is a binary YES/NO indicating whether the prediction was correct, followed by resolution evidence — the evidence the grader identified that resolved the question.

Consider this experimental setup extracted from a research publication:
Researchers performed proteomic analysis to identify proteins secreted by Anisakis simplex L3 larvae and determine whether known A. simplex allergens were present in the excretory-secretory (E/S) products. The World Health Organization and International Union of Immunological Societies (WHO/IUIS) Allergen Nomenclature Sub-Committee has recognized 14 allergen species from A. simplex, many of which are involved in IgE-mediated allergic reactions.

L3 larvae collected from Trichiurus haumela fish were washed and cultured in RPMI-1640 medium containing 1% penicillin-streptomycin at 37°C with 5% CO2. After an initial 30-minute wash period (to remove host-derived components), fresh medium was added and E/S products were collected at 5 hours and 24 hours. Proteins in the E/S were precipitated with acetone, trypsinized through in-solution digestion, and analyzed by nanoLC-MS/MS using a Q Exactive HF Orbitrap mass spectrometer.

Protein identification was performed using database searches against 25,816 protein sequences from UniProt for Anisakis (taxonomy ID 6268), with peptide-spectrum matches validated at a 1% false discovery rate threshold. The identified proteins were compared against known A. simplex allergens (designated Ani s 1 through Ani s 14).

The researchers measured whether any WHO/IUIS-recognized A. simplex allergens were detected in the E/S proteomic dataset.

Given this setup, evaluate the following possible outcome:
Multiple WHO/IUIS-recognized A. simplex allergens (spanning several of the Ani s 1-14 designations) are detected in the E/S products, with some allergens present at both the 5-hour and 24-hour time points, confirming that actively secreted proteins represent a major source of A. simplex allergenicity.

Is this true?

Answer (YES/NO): YES